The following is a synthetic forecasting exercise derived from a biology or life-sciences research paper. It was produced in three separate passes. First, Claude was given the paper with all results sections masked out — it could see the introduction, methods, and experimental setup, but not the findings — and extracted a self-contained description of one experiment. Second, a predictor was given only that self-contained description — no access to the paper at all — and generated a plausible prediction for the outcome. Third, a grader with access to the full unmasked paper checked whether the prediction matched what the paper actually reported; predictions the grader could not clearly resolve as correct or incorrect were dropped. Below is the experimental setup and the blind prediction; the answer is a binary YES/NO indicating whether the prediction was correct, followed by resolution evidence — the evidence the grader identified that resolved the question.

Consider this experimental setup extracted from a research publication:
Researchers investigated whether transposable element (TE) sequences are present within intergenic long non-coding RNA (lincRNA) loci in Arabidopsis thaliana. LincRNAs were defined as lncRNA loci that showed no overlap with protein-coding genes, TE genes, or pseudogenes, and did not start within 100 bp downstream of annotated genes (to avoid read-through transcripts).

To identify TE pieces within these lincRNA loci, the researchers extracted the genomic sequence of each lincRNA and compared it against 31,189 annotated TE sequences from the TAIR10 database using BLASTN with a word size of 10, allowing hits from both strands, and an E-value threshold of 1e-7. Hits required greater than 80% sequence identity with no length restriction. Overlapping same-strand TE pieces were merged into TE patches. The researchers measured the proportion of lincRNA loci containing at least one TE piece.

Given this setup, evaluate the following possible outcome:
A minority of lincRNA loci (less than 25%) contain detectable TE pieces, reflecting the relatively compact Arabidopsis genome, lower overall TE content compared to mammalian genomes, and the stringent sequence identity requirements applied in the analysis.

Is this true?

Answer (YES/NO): NO